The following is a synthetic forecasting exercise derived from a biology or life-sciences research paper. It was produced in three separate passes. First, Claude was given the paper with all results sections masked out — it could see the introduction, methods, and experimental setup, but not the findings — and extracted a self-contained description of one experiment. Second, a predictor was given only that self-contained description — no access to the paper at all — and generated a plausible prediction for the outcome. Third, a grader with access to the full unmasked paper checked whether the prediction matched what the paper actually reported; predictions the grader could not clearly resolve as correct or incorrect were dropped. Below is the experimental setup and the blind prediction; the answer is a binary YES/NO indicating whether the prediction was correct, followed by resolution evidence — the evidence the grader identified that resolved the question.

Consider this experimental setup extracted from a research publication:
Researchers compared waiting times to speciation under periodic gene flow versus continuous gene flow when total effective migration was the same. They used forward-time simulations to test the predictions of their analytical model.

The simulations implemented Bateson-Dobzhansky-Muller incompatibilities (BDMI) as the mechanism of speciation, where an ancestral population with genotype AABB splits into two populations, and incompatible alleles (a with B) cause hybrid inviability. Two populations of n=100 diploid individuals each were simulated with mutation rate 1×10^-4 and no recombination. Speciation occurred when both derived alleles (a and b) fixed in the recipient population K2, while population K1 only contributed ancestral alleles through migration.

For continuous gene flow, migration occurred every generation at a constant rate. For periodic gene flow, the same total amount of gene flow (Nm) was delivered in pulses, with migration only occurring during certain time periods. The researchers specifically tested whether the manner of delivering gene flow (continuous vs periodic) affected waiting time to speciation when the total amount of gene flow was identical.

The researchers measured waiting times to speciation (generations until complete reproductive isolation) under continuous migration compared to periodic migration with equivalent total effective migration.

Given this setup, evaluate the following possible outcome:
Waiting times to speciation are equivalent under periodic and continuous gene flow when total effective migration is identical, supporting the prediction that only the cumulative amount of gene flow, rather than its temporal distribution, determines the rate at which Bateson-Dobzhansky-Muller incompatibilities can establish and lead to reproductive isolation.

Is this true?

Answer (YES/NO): NO